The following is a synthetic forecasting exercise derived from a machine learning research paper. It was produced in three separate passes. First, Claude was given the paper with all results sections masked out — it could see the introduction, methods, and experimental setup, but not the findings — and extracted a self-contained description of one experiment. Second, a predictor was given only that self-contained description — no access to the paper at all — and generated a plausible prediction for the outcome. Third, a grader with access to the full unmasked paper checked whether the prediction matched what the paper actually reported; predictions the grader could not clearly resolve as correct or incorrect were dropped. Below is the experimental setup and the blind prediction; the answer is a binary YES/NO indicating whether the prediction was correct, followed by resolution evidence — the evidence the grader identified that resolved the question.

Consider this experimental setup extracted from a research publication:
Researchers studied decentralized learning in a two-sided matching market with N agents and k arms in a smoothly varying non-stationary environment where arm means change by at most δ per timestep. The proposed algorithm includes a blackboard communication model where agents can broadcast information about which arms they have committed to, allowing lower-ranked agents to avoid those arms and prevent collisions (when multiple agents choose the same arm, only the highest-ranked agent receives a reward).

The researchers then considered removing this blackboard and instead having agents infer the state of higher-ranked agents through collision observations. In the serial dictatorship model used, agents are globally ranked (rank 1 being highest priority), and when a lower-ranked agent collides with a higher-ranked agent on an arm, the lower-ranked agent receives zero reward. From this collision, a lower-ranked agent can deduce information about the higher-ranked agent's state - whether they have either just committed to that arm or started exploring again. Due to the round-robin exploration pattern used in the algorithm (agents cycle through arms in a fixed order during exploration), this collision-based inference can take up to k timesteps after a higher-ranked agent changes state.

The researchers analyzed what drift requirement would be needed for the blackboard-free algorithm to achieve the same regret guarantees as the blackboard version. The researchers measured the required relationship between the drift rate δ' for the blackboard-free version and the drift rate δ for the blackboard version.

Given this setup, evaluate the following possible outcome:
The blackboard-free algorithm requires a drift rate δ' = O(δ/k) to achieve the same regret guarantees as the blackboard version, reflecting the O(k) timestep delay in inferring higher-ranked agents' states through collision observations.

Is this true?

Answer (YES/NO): YES